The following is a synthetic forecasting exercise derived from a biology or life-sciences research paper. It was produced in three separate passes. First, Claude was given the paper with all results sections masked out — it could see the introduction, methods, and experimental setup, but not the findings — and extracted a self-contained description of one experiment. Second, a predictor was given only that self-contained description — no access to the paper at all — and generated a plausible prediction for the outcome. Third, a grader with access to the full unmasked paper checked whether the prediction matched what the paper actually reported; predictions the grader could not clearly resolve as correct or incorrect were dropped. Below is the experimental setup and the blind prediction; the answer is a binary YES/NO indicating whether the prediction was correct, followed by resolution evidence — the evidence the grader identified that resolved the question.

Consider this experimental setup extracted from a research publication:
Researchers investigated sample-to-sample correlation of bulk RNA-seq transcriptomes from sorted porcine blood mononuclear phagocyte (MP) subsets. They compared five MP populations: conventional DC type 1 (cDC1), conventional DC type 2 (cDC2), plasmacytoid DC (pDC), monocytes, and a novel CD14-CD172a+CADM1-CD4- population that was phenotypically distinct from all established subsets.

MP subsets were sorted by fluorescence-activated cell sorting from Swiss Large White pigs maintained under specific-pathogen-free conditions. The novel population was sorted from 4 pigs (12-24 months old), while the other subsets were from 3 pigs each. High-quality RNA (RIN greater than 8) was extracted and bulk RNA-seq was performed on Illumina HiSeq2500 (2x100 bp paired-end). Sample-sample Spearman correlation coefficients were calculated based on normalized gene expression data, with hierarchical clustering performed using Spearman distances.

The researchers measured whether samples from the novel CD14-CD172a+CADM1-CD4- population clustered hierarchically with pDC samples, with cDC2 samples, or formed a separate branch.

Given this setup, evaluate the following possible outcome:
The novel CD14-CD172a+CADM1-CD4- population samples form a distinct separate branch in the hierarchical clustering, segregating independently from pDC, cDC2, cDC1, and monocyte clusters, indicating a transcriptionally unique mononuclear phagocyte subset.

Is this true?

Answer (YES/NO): NO